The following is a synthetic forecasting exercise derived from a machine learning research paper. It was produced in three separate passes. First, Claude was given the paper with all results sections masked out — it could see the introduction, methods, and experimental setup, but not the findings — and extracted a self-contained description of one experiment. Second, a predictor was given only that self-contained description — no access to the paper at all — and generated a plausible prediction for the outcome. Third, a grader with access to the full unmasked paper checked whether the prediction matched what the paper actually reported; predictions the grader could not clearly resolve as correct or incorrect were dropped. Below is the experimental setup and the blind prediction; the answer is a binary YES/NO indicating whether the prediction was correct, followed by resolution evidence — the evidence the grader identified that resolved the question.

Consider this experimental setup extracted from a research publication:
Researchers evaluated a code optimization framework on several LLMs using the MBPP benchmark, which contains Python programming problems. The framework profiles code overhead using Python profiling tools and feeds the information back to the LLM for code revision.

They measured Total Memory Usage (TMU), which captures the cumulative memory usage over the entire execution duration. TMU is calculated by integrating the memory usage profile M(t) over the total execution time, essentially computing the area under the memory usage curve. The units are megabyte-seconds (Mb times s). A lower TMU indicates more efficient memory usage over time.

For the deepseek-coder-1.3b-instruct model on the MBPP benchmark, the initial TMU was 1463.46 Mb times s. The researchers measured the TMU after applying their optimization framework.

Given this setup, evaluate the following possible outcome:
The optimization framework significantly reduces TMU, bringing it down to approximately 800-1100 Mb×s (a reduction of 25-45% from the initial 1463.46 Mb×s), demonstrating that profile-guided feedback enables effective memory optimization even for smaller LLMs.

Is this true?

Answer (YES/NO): NO